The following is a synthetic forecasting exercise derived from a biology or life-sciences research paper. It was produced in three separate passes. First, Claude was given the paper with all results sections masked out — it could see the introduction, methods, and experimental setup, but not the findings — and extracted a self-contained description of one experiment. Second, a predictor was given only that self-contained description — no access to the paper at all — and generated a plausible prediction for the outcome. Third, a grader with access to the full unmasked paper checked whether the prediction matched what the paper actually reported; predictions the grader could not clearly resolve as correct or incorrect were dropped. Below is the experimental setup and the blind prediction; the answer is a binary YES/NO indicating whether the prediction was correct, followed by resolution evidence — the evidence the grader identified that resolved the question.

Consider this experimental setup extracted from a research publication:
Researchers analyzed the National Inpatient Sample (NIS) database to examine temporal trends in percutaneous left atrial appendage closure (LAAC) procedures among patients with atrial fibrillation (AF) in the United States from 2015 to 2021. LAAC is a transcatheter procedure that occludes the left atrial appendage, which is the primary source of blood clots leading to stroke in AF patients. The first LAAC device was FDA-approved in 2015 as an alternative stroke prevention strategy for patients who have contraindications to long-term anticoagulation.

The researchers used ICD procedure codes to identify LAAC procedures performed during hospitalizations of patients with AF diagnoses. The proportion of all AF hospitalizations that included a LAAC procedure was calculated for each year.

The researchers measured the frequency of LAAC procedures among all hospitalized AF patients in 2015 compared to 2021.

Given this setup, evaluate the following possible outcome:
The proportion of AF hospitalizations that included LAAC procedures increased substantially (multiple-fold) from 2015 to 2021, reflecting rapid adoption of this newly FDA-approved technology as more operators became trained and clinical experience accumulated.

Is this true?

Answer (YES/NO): YES